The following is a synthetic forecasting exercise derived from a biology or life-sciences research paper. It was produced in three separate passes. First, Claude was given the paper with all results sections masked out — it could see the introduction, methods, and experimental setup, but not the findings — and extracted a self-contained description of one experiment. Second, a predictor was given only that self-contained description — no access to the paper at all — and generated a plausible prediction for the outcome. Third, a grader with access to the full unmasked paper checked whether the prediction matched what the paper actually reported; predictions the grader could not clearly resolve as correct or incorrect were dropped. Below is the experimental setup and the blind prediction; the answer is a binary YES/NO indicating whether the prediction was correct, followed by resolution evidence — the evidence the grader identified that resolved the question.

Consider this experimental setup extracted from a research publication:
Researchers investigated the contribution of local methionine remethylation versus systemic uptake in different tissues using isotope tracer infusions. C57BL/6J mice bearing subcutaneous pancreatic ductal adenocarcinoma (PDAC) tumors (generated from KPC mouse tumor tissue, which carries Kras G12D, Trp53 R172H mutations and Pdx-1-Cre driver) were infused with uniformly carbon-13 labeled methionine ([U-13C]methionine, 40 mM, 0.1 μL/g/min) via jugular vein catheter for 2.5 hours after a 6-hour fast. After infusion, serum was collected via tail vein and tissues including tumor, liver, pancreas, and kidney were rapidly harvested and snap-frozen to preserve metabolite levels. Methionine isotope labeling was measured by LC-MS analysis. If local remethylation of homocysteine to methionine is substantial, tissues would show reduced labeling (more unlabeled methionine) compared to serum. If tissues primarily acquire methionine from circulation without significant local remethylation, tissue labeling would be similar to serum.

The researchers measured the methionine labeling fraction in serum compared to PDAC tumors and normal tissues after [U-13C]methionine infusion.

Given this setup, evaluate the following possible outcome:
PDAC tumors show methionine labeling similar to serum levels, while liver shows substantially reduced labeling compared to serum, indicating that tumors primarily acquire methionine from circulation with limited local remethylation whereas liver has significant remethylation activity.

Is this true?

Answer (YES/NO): YES